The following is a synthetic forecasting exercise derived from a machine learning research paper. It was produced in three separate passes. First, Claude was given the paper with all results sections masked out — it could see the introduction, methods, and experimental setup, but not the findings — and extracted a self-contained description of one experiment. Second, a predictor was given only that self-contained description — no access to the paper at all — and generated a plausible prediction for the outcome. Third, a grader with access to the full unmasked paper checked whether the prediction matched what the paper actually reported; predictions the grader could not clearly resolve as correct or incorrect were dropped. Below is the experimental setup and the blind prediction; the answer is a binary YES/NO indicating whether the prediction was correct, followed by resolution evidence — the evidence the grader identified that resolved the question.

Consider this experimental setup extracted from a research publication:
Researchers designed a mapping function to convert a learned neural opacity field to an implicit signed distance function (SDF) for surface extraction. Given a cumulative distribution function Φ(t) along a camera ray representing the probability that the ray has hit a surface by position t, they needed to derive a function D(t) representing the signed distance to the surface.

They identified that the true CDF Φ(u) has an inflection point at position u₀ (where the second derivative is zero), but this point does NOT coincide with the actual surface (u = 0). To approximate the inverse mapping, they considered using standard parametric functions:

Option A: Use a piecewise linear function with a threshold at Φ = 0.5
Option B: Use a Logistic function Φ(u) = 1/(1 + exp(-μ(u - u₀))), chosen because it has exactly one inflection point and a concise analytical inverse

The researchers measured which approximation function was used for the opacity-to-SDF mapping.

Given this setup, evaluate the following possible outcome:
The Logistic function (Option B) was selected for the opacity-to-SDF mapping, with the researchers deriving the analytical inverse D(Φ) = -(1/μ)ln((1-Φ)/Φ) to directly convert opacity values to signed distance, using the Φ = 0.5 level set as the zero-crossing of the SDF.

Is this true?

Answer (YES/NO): NO